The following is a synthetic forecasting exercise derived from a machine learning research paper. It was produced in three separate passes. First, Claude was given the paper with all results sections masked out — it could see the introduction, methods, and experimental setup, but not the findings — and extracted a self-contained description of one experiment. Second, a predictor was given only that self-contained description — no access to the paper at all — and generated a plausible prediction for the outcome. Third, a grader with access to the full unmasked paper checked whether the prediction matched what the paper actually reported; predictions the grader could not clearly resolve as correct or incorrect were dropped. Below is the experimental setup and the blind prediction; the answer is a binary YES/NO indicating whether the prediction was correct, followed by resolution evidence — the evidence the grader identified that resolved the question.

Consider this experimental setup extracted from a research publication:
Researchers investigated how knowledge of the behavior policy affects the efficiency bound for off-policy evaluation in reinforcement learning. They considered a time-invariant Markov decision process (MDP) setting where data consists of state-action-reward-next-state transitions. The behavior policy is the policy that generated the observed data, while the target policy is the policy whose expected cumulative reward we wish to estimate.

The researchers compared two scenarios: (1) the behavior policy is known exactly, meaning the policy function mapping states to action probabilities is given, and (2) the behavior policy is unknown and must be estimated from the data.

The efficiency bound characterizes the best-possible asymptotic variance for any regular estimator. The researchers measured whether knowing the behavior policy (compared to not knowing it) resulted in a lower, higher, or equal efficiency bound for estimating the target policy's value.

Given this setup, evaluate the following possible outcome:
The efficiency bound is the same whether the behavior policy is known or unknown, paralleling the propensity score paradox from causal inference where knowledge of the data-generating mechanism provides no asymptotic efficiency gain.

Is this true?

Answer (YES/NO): YES